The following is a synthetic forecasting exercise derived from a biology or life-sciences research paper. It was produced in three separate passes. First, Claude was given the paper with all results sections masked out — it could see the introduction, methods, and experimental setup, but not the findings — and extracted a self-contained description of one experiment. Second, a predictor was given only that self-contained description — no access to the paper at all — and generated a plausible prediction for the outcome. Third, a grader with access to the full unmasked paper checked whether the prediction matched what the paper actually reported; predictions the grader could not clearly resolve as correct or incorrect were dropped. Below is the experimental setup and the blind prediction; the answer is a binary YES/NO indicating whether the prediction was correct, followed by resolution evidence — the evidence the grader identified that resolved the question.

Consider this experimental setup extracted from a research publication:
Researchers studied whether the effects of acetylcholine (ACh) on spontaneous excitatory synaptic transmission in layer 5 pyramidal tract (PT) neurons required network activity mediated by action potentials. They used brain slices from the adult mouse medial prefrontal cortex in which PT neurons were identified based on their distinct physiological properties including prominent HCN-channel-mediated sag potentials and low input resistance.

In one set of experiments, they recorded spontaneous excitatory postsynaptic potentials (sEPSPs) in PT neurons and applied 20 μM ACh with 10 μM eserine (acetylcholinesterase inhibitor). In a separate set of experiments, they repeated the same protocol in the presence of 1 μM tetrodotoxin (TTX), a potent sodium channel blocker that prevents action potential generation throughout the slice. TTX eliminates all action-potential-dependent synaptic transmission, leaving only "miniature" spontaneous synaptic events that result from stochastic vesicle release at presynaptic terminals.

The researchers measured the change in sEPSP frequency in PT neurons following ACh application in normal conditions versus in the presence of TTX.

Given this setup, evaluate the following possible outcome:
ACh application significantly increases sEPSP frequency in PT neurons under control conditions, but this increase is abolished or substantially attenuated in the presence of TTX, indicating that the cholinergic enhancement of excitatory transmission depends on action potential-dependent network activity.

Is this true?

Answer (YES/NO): YES